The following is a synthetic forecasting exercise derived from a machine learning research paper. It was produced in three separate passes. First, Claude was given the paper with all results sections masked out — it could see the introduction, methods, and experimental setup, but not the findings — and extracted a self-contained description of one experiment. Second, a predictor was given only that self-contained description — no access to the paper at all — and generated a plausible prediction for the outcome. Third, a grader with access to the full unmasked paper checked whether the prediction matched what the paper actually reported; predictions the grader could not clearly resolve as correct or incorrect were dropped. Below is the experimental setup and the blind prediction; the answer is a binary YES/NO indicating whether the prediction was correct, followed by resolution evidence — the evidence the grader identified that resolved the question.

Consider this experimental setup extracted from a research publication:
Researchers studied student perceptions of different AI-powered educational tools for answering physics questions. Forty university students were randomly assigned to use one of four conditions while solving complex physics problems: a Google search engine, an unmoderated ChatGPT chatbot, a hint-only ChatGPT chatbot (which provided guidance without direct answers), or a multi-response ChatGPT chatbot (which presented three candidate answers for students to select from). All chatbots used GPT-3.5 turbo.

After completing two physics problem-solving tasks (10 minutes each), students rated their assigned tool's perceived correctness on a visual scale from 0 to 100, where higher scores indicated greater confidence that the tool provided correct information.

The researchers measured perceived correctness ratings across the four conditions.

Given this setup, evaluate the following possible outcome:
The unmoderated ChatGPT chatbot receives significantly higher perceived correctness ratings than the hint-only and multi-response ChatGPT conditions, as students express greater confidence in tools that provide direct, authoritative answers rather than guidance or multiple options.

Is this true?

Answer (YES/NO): NO